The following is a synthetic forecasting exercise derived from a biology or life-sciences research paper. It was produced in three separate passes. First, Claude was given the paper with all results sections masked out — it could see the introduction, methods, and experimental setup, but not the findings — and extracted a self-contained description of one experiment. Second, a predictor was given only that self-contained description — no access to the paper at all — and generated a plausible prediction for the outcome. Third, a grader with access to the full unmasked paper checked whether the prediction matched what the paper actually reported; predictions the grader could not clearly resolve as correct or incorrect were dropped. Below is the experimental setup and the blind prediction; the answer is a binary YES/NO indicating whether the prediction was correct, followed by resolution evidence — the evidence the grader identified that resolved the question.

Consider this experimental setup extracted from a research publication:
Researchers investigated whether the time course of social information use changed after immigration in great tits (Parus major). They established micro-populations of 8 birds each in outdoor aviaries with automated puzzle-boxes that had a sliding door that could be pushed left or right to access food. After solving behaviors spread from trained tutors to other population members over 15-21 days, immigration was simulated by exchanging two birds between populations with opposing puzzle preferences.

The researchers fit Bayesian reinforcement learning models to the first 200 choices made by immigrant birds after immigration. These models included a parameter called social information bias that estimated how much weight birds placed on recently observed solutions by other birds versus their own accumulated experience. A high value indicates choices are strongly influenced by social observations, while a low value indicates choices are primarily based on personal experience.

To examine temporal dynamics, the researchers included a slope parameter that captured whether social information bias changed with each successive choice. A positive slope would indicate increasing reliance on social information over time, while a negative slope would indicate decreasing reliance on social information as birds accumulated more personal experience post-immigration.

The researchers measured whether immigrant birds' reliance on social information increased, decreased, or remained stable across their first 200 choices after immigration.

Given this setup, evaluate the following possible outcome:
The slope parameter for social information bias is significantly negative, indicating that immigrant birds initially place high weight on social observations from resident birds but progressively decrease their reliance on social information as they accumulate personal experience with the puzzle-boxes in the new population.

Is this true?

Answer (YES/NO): YES